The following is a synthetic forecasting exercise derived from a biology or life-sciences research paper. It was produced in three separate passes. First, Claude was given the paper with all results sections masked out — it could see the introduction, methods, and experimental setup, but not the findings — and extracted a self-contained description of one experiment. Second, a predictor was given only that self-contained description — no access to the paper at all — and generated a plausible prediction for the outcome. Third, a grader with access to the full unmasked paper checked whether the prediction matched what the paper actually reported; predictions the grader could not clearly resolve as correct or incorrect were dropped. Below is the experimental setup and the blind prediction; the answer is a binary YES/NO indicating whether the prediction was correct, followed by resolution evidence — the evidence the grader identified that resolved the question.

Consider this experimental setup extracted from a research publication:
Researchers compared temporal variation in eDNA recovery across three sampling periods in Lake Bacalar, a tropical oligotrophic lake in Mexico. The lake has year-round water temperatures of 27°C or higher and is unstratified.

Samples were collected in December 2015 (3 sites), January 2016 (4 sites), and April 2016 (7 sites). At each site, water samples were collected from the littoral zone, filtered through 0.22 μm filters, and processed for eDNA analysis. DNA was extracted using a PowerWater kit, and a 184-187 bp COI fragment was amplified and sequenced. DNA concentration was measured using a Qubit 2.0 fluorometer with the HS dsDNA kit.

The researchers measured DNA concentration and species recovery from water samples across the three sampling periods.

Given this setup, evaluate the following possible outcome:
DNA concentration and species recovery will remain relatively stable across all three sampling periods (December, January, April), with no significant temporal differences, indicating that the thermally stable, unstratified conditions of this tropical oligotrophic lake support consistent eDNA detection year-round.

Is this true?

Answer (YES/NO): NO